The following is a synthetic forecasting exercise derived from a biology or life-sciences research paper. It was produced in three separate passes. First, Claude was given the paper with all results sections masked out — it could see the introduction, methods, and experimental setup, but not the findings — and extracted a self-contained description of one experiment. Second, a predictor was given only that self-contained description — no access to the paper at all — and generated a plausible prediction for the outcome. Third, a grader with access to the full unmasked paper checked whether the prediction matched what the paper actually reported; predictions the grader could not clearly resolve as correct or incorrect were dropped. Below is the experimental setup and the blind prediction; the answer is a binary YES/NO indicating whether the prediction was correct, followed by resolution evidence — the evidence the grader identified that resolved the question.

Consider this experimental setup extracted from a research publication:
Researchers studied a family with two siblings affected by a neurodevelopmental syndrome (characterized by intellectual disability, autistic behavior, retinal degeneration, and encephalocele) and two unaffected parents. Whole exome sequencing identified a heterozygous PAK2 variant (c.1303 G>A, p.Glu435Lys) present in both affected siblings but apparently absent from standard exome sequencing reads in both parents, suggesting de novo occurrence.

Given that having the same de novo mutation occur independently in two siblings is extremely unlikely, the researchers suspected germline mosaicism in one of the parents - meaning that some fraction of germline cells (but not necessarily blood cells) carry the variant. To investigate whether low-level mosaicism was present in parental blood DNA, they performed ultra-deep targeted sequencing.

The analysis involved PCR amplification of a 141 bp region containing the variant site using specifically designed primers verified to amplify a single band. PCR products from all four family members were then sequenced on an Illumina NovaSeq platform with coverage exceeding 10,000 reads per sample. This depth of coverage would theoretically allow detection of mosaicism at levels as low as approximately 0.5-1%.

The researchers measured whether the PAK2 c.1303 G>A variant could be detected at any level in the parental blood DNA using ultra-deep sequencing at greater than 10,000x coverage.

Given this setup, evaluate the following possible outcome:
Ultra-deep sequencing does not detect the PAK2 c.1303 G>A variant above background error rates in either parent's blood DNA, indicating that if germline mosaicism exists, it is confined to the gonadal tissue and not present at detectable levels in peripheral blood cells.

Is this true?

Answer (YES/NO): YES